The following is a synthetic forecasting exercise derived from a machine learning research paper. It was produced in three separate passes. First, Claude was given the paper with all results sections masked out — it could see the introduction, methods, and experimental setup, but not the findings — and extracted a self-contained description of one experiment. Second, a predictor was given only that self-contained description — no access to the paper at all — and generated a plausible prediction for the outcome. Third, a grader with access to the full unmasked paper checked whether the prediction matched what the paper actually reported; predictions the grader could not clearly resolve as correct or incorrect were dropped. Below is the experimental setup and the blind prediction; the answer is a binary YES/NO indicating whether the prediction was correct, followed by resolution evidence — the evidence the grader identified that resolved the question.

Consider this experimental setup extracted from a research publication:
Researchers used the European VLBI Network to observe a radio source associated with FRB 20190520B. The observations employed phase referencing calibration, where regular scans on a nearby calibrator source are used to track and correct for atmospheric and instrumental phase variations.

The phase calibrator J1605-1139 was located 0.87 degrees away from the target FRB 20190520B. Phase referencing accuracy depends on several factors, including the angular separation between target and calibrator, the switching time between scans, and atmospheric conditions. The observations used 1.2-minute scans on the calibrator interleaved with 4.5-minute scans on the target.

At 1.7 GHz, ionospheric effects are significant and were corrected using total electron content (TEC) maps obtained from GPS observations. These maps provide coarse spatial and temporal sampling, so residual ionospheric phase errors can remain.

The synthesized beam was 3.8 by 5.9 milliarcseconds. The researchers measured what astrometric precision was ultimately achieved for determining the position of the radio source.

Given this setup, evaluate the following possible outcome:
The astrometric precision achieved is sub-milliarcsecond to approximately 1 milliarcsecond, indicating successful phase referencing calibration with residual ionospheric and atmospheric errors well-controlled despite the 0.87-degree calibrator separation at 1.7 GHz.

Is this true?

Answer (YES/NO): NO